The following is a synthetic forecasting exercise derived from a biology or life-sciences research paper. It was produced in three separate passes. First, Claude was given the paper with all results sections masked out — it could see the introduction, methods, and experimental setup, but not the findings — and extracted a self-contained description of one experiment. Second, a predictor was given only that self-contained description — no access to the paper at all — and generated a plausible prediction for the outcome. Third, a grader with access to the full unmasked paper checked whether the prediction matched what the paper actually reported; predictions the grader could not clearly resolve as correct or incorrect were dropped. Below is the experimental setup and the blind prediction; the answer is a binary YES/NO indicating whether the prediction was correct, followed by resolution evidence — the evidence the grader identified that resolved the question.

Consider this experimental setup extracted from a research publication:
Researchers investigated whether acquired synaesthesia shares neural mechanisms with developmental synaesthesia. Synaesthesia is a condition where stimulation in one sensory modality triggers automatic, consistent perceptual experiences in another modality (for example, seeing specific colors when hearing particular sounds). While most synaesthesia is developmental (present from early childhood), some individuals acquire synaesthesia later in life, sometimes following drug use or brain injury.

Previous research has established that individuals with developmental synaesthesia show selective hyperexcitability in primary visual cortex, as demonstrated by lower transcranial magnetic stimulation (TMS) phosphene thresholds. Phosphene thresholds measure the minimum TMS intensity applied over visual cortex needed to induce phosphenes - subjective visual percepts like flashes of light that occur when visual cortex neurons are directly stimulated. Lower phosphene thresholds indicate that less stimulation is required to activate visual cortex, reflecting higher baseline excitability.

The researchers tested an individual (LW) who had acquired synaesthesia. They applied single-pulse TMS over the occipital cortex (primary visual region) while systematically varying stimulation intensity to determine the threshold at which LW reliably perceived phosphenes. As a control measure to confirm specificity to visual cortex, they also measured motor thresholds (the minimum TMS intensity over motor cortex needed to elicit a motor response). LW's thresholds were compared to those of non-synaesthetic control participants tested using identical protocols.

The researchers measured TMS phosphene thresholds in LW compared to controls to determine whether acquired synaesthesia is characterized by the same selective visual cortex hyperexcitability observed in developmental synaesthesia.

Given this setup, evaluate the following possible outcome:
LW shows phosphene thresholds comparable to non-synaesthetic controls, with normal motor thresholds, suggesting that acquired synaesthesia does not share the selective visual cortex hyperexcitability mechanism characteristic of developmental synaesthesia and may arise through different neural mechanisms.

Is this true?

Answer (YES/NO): YES